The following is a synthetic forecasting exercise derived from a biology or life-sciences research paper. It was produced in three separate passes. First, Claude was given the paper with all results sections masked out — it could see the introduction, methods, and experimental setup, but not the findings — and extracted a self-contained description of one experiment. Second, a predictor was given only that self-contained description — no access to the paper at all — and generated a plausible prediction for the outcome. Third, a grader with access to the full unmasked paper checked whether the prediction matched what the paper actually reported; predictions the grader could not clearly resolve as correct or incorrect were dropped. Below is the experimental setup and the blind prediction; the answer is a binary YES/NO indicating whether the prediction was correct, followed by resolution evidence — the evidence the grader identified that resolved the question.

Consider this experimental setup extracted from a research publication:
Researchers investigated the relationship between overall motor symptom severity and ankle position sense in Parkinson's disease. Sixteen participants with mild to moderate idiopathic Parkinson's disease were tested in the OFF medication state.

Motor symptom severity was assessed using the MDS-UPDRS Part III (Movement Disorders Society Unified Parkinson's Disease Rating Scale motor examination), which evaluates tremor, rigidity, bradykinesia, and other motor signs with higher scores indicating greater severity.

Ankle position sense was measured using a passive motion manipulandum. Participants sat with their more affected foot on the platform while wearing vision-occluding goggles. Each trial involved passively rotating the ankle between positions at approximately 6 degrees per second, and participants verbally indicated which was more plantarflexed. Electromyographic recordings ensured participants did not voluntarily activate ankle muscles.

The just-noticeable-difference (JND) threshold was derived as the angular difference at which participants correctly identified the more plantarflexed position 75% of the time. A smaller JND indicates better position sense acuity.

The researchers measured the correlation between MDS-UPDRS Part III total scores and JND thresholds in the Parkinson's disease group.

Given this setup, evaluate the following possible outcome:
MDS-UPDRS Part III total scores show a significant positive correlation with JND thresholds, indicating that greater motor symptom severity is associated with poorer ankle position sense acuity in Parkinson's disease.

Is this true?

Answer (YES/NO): NO